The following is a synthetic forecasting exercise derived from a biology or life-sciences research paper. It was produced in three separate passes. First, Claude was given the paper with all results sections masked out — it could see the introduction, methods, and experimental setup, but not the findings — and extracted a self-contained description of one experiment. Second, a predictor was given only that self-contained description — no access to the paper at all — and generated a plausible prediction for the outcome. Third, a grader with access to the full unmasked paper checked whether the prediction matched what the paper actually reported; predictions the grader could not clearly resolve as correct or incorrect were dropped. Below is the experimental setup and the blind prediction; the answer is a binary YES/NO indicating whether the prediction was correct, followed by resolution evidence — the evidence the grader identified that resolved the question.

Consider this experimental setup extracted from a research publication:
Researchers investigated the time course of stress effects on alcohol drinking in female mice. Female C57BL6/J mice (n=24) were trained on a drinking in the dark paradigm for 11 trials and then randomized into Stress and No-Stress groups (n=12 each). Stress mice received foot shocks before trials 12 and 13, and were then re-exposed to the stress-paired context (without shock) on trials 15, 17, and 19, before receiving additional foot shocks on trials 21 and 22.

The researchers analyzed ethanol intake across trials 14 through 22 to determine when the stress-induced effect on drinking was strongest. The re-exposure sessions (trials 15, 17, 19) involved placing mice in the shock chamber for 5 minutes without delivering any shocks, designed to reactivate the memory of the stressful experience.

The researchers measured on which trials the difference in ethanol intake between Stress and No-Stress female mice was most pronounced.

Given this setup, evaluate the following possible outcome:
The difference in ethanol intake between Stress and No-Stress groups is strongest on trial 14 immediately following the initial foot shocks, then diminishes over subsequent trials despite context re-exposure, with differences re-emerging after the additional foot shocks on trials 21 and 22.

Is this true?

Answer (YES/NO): NO